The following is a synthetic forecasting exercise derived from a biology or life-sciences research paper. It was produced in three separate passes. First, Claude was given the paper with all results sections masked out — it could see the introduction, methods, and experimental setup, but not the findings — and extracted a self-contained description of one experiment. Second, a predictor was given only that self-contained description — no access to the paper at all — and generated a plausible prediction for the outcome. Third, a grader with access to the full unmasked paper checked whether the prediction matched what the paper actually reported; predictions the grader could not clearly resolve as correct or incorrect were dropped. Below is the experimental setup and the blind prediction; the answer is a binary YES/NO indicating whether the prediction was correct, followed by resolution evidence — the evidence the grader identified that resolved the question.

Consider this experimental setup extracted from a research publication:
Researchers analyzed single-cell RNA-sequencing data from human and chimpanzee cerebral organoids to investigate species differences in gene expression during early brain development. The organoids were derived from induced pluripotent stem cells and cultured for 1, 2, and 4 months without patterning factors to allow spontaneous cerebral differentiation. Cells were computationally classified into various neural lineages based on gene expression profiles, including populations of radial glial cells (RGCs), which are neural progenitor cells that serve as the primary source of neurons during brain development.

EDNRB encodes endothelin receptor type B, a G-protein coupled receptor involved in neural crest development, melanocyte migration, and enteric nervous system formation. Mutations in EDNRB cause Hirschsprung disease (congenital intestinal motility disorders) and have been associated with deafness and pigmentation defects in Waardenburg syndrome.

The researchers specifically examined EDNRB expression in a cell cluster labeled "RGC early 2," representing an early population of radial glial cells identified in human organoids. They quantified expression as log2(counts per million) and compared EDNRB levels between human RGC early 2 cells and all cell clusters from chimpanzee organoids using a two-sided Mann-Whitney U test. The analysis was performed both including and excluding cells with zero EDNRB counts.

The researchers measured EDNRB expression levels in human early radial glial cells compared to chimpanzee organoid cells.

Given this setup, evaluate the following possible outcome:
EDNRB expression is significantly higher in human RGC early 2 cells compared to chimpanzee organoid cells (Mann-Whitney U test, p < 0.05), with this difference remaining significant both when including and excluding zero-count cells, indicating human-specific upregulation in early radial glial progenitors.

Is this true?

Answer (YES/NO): YES